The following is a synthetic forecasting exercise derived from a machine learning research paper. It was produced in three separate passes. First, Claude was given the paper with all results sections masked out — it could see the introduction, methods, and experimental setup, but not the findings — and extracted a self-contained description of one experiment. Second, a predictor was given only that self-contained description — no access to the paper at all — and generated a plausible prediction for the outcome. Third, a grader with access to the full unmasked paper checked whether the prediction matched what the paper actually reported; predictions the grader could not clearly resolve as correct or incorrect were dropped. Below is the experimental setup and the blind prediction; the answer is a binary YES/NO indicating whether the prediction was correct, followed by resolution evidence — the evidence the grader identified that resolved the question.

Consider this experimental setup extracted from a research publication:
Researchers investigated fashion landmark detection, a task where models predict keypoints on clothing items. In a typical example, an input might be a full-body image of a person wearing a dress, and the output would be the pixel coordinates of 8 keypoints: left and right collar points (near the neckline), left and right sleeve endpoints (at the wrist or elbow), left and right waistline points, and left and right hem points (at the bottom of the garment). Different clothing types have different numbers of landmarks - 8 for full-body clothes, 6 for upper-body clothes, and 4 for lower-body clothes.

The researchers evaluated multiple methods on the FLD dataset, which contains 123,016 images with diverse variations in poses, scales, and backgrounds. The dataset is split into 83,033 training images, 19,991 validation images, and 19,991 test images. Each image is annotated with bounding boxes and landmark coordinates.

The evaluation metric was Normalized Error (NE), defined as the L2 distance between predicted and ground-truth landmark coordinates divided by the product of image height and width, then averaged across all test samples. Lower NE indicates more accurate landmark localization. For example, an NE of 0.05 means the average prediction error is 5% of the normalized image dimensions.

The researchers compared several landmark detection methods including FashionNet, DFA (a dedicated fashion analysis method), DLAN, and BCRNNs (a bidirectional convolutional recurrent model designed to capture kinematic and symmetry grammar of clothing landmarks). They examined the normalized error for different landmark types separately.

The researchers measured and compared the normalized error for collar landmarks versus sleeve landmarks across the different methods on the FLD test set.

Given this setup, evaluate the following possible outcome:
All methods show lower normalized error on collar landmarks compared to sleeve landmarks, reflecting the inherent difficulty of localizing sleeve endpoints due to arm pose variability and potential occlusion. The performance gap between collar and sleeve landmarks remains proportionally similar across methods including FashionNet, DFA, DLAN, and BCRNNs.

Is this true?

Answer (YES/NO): NO